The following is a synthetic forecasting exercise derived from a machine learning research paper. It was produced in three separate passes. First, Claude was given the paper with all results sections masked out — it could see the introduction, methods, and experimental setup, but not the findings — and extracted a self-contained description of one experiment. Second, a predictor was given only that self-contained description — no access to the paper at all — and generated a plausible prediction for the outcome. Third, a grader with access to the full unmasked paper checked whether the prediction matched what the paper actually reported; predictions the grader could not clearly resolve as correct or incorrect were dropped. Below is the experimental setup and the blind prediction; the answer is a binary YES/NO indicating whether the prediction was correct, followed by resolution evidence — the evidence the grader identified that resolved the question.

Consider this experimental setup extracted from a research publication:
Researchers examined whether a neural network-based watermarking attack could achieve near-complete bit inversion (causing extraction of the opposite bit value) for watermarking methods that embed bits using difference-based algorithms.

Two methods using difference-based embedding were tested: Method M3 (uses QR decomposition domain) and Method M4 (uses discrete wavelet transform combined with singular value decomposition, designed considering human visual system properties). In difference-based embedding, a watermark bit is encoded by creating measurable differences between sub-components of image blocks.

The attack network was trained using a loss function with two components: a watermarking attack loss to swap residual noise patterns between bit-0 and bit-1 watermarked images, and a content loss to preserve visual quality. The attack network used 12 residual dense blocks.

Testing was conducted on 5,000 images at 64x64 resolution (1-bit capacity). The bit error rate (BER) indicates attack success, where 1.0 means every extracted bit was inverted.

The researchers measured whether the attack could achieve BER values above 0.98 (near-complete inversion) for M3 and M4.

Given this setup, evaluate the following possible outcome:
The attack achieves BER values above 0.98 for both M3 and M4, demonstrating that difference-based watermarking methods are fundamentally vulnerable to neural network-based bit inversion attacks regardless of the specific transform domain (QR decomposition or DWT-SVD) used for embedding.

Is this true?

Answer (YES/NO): YES